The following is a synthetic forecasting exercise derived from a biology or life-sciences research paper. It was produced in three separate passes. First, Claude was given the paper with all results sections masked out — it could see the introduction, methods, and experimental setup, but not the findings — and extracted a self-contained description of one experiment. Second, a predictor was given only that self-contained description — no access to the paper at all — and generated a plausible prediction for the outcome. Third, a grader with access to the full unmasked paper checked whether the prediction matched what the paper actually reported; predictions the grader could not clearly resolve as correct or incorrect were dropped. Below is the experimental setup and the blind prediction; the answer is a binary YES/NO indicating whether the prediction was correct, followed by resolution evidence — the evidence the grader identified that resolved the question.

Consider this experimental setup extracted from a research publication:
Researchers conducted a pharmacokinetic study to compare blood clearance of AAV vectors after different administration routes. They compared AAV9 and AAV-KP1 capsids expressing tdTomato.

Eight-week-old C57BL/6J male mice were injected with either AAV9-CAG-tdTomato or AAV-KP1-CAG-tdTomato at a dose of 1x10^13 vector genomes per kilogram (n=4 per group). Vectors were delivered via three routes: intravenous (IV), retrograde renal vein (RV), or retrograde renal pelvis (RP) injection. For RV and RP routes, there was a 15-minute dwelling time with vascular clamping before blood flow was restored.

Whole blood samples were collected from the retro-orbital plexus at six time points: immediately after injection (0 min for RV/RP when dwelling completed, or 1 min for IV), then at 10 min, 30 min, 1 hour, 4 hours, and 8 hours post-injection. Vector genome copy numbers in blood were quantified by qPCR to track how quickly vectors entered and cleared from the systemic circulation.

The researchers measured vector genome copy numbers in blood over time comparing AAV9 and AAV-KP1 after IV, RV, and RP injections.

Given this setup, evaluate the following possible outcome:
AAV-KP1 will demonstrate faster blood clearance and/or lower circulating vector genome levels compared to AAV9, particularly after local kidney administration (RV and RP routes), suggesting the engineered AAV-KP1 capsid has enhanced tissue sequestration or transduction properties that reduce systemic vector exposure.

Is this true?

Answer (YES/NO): YES